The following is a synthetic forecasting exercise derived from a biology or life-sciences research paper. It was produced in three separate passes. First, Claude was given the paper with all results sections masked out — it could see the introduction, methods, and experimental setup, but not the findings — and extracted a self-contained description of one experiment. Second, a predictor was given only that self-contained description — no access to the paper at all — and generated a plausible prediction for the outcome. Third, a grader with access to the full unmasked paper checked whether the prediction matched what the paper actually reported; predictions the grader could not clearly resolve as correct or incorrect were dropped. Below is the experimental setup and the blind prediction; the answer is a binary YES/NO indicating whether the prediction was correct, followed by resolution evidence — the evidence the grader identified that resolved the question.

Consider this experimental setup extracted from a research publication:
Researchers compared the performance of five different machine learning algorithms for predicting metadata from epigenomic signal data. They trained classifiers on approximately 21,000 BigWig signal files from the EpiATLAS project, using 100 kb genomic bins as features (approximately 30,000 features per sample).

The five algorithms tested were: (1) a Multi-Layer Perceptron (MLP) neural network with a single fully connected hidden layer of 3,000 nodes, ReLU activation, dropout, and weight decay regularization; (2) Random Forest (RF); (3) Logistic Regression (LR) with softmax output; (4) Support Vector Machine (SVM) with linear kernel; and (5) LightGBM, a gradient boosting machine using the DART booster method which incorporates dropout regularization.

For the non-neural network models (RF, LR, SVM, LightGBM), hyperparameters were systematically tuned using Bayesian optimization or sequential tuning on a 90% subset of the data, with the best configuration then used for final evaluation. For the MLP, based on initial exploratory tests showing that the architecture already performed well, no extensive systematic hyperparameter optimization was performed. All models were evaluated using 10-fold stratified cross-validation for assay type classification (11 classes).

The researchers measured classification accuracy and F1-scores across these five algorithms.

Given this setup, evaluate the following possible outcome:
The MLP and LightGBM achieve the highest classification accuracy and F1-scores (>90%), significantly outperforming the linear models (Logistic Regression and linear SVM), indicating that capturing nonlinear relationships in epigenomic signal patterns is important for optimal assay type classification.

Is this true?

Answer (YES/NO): NO